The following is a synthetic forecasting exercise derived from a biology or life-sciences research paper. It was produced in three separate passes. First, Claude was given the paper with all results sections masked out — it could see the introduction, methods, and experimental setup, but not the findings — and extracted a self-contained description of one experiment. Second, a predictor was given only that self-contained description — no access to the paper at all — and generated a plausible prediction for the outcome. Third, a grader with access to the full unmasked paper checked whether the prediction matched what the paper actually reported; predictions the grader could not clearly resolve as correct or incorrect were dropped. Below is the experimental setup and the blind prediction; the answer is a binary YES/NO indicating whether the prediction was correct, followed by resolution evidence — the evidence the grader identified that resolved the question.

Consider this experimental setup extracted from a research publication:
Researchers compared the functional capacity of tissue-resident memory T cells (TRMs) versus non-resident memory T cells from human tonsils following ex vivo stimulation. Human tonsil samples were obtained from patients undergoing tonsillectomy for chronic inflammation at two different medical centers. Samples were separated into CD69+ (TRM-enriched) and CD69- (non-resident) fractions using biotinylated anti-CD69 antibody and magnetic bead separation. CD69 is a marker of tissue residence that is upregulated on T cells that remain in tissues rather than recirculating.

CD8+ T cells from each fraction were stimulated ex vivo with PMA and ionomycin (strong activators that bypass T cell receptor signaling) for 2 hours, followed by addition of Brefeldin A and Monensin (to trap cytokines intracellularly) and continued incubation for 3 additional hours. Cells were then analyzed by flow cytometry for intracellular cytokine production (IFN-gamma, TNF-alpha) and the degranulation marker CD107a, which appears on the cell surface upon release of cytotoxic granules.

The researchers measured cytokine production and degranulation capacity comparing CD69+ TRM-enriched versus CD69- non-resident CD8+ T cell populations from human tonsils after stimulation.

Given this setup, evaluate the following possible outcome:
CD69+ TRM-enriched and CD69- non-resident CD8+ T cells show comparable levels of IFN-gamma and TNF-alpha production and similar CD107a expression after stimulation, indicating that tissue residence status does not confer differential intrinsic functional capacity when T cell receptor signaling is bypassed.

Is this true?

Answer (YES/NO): YES